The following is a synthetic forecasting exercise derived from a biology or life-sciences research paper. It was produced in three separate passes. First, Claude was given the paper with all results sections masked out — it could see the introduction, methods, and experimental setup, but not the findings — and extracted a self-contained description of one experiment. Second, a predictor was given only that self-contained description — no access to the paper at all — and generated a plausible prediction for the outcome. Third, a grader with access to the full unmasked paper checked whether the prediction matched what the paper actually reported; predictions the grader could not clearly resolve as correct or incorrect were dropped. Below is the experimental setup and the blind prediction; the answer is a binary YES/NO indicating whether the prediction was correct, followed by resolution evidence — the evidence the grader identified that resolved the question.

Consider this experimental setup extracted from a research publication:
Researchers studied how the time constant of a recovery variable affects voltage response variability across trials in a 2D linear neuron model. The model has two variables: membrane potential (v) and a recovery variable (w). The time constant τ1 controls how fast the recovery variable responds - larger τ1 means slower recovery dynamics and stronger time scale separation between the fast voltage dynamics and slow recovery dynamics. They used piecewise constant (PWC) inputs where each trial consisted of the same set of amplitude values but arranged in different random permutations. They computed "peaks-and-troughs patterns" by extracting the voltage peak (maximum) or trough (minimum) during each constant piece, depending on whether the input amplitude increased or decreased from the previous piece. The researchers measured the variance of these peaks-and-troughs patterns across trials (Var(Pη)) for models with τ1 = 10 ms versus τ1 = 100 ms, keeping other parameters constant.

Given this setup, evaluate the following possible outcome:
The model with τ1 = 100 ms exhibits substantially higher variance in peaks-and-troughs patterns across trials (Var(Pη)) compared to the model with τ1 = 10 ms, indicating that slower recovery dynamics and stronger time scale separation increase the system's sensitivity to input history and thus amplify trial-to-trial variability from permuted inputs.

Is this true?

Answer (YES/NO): YES